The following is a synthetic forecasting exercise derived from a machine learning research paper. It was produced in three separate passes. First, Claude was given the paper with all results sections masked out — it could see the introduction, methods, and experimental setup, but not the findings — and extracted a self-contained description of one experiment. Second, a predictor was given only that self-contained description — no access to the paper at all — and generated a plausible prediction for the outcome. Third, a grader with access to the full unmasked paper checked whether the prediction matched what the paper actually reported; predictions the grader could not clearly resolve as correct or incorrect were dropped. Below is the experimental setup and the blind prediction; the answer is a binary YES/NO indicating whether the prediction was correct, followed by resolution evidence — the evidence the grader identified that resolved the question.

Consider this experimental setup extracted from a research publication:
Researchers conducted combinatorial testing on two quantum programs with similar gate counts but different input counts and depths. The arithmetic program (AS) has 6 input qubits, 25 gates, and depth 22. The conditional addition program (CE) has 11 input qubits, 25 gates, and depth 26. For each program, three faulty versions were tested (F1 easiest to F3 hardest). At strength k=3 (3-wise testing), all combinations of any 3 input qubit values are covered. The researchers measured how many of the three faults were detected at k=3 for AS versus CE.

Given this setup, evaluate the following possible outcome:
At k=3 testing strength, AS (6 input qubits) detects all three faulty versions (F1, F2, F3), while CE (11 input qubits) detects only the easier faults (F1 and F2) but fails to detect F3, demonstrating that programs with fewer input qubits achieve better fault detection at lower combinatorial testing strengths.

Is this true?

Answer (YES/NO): NO